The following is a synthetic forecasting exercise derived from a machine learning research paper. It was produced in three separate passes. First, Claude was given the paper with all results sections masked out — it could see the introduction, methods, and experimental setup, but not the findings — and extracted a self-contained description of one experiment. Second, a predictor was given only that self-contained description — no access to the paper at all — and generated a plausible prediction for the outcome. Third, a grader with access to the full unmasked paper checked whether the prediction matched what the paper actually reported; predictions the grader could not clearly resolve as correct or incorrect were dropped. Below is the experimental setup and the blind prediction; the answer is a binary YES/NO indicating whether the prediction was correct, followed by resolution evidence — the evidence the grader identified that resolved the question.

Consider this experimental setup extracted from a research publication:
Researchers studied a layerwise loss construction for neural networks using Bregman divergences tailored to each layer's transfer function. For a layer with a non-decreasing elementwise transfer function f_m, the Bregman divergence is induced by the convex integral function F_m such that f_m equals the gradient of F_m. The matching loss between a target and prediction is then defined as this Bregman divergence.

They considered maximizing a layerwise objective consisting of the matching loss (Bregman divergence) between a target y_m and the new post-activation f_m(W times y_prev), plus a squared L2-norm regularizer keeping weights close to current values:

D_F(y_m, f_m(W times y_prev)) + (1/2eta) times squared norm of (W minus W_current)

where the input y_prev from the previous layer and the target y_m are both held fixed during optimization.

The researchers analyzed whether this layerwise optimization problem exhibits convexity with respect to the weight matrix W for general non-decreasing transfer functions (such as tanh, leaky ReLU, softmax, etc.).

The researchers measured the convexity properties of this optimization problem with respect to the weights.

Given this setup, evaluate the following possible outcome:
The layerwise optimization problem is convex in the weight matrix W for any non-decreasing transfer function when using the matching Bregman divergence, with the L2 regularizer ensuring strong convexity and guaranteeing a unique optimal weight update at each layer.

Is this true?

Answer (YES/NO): NO